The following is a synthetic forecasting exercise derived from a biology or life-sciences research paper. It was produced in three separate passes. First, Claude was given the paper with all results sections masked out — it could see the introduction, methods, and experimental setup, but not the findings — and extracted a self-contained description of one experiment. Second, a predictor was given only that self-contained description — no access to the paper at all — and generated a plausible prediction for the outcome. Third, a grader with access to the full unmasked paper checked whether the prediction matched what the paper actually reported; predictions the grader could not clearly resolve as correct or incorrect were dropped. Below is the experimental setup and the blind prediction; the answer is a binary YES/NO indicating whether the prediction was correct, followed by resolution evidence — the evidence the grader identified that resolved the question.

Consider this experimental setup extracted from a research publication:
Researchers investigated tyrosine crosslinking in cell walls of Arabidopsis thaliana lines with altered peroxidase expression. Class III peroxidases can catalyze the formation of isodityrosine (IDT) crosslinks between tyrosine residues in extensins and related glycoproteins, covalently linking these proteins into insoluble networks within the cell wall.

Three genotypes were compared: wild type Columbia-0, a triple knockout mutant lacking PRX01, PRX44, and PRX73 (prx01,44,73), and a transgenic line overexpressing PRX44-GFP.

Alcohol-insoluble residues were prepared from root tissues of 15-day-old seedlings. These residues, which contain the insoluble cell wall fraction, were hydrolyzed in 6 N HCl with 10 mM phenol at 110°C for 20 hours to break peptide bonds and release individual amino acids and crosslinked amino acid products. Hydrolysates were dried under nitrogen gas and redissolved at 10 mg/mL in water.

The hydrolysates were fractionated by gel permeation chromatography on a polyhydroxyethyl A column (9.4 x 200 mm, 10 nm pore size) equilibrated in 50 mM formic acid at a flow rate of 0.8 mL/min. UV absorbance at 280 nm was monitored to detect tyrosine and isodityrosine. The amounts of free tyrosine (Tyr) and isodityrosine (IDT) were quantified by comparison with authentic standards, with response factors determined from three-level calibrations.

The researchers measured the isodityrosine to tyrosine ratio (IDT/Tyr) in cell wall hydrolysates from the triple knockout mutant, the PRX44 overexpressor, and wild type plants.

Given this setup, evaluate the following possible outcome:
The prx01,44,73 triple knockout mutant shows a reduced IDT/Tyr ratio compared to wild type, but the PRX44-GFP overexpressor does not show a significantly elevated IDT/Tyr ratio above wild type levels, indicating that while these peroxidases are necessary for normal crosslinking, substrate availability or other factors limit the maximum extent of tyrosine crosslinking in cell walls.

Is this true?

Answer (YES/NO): YES